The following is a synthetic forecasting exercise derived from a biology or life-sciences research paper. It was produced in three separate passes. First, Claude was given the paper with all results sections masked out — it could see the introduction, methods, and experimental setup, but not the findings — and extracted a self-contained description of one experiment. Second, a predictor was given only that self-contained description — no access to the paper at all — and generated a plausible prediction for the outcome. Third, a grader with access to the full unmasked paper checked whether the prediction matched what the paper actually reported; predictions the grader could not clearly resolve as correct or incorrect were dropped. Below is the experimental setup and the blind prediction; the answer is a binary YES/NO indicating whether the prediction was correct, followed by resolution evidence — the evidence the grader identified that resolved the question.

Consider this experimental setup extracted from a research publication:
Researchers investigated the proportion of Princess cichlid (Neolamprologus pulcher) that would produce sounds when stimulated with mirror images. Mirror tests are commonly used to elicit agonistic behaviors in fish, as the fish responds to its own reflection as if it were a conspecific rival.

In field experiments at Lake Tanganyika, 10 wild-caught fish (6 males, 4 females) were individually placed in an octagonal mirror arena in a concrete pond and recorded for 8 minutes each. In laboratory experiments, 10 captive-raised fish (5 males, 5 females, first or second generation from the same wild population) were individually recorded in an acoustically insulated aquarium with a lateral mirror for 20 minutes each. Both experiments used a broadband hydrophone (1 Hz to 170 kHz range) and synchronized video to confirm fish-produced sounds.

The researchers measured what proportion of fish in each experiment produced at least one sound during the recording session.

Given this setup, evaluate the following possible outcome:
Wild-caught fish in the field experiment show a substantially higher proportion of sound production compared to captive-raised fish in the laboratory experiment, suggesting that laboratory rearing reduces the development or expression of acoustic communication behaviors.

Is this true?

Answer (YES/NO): NO